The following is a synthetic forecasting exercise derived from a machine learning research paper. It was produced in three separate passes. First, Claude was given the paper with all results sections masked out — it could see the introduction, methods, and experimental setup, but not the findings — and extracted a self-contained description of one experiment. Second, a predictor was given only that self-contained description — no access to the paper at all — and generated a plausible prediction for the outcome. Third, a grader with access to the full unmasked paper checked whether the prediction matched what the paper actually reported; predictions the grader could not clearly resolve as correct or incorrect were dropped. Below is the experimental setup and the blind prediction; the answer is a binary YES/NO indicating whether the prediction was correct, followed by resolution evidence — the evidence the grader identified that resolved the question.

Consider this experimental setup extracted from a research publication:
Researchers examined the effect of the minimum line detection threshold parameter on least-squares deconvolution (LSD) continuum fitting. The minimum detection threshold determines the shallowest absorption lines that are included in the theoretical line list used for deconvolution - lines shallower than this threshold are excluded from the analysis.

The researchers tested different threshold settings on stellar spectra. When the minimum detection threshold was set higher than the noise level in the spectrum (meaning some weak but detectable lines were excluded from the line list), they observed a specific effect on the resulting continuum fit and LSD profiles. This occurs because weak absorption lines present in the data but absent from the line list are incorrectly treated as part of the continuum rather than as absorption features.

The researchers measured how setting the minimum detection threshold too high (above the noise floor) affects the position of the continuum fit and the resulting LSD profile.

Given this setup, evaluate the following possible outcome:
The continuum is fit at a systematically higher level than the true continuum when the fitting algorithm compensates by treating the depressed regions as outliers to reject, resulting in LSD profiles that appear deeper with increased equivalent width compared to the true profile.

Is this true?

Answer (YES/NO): NO